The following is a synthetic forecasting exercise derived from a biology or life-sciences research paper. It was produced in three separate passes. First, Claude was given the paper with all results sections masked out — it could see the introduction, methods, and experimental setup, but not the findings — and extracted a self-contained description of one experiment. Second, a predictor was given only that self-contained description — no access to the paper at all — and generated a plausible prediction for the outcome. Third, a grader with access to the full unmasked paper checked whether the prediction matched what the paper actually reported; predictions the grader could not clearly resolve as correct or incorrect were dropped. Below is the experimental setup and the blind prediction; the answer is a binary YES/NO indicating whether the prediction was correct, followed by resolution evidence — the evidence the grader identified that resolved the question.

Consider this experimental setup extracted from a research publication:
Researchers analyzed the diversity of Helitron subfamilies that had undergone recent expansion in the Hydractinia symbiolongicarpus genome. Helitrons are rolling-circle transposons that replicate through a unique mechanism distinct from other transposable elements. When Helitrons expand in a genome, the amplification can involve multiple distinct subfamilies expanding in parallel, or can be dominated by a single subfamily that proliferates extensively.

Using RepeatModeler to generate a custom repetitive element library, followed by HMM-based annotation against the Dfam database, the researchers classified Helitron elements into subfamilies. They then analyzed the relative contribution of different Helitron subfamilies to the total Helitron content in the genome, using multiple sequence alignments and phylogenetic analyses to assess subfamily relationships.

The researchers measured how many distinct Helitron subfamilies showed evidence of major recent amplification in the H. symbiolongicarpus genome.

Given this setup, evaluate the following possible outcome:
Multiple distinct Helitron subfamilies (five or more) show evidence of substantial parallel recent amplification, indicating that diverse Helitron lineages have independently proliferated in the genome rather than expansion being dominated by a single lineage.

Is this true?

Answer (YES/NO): NO